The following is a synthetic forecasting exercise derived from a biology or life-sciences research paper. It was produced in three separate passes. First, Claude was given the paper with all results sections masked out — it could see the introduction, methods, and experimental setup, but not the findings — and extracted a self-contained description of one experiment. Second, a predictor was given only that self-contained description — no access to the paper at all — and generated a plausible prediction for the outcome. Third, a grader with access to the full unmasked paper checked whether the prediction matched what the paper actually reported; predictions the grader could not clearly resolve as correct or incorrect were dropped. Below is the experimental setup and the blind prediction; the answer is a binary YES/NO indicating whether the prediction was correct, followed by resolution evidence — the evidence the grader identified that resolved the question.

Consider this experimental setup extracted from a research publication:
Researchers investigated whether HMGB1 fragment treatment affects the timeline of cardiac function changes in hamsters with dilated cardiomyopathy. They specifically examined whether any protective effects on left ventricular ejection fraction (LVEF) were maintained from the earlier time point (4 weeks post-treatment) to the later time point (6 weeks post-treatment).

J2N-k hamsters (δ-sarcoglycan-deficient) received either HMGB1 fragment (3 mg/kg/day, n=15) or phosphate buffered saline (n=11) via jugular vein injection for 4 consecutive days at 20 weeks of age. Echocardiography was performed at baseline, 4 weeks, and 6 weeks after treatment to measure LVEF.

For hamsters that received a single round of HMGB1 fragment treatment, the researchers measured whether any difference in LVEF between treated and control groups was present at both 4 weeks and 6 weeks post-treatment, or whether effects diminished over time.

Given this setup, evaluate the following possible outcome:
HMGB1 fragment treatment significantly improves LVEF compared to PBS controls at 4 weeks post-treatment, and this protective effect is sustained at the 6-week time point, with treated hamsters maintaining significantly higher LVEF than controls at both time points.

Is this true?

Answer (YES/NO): YES